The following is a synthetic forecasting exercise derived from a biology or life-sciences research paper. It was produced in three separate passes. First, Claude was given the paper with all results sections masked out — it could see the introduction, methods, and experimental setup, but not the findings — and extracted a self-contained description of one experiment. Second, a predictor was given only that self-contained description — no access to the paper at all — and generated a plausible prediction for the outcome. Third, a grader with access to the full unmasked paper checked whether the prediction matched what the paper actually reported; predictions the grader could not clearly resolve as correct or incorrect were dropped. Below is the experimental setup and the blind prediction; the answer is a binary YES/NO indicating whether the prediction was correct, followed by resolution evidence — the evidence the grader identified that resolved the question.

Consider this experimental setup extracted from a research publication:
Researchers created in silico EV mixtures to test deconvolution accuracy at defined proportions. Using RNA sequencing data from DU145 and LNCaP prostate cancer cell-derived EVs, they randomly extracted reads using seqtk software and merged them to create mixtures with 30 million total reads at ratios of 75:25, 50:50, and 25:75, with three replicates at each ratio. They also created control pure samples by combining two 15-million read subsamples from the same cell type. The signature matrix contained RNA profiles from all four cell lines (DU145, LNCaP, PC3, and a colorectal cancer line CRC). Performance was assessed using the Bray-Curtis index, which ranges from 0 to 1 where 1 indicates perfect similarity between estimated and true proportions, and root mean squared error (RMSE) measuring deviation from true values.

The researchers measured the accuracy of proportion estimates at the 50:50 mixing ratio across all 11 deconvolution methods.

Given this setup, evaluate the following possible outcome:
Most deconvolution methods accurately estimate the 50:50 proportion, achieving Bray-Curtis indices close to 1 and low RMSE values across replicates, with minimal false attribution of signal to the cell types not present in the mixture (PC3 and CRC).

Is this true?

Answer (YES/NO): NO